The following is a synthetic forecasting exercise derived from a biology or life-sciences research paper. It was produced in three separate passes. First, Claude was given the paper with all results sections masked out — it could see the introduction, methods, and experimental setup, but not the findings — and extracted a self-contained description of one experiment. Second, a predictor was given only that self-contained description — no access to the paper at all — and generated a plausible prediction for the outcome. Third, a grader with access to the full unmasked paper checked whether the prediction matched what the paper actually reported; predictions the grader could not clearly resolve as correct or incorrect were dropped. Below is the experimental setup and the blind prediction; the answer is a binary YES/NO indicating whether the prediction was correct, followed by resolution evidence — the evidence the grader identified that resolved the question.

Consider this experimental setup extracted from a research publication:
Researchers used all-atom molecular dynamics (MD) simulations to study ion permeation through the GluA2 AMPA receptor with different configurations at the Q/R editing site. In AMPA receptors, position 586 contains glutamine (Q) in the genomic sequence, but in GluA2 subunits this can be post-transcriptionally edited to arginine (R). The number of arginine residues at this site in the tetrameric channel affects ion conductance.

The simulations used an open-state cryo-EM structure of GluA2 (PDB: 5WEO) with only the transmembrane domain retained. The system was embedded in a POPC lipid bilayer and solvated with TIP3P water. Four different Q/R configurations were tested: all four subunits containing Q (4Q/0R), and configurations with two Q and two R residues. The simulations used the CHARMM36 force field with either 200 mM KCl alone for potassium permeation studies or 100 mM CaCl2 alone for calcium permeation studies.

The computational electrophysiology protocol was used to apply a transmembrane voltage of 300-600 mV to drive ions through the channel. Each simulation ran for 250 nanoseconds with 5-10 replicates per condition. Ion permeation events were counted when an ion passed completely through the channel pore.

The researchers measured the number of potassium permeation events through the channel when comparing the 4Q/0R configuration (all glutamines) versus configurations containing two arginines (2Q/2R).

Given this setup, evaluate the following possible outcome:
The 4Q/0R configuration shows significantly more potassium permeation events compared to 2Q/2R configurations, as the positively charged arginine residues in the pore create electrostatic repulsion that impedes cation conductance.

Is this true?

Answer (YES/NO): YES